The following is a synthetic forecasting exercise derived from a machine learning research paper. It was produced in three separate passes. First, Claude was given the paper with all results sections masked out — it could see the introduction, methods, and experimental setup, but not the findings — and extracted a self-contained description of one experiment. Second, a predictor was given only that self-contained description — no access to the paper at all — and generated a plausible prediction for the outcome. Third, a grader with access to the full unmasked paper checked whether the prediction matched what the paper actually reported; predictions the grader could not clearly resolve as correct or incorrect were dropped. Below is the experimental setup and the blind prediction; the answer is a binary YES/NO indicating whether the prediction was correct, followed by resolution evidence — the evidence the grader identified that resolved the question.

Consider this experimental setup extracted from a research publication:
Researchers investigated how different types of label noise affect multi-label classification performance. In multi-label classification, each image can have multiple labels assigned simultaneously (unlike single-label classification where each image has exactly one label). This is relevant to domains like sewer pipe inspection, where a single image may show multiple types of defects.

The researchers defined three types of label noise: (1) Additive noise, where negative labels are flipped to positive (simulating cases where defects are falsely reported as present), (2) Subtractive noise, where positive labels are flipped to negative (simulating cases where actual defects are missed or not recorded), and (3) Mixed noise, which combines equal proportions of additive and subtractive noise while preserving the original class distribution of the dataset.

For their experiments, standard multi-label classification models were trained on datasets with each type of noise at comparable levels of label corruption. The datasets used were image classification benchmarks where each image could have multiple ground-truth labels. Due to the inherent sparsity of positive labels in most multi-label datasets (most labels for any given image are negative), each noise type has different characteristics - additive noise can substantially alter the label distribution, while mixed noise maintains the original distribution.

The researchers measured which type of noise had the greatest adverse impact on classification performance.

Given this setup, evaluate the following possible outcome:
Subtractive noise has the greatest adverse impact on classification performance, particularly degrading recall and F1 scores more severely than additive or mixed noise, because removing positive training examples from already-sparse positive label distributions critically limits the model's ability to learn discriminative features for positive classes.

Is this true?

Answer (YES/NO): NO